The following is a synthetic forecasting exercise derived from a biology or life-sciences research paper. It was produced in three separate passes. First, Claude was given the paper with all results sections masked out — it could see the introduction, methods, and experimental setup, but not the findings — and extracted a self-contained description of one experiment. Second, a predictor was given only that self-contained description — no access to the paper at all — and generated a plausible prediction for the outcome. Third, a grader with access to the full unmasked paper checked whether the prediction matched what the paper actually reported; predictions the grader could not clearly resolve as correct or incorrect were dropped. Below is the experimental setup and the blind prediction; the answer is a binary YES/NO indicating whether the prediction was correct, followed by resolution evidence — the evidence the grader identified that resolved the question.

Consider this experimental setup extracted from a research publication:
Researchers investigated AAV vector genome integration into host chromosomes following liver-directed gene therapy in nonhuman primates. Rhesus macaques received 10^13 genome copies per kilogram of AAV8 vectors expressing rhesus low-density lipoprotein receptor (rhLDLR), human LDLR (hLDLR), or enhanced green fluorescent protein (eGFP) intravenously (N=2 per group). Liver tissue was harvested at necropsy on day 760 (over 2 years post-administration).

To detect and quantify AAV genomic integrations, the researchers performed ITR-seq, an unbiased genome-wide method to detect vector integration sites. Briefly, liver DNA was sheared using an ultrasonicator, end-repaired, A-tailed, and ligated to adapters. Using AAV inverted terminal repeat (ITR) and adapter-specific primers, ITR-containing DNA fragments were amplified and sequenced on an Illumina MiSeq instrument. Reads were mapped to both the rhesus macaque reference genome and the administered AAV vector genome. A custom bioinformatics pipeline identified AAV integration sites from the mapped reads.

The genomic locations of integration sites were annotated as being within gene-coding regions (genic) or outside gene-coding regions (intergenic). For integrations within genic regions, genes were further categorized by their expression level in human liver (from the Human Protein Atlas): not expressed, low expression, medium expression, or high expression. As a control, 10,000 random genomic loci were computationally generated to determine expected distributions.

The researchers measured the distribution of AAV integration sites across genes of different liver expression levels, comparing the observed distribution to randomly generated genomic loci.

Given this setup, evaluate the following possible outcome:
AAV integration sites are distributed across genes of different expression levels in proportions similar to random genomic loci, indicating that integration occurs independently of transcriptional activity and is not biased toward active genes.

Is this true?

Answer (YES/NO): NO